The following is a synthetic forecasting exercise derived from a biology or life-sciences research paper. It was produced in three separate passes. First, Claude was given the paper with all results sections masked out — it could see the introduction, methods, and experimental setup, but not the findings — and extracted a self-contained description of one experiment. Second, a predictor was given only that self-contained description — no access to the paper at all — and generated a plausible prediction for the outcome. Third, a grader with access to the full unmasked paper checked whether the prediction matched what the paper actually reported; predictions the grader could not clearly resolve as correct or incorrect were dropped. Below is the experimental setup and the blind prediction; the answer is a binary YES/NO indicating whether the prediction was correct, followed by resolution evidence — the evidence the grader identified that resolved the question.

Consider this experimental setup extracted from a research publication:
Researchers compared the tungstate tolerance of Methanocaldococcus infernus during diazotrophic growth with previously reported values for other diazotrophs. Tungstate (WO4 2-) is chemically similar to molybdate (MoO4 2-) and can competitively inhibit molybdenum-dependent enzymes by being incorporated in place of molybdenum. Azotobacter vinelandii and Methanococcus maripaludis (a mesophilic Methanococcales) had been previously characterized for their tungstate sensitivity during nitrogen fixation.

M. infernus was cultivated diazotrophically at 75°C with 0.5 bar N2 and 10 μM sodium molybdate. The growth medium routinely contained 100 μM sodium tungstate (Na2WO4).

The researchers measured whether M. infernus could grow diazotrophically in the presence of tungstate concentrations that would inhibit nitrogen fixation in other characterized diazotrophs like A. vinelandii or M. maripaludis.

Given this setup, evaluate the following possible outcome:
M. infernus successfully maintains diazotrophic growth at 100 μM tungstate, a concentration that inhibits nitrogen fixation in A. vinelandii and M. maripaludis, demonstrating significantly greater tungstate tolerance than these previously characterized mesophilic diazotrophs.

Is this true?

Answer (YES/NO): YES